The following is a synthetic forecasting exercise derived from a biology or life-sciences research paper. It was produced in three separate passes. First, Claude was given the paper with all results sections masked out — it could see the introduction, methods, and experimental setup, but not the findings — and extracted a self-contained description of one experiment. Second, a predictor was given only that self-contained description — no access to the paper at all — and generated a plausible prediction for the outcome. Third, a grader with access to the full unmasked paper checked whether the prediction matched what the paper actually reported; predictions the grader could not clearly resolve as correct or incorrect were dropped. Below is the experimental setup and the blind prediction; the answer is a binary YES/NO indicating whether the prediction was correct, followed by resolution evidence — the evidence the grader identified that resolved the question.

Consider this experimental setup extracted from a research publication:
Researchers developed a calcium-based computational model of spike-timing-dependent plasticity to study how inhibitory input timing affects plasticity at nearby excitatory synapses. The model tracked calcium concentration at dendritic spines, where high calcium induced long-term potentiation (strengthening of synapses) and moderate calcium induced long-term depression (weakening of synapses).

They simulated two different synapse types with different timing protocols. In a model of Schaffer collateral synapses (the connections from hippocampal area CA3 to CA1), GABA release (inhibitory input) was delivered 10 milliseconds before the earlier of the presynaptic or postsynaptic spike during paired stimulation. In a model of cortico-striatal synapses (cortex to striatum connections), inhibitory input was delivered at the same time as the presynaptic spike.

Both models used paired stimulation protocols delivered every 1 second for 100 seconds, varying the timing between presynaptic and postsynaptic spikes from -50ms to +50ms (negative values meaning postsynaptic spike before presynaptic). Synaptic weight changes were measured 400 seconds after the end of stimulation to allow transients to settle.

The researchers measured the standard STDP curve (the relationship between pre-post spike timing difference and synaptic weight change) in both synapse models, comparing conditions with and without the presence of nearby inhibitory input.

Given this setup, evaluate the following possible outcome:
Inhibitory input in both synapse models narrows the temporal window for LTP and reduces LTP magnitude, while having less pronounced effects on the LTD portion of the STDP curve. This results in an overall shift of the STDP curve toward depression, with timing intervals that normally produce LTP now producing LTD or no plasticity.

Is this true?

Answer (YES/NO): NO